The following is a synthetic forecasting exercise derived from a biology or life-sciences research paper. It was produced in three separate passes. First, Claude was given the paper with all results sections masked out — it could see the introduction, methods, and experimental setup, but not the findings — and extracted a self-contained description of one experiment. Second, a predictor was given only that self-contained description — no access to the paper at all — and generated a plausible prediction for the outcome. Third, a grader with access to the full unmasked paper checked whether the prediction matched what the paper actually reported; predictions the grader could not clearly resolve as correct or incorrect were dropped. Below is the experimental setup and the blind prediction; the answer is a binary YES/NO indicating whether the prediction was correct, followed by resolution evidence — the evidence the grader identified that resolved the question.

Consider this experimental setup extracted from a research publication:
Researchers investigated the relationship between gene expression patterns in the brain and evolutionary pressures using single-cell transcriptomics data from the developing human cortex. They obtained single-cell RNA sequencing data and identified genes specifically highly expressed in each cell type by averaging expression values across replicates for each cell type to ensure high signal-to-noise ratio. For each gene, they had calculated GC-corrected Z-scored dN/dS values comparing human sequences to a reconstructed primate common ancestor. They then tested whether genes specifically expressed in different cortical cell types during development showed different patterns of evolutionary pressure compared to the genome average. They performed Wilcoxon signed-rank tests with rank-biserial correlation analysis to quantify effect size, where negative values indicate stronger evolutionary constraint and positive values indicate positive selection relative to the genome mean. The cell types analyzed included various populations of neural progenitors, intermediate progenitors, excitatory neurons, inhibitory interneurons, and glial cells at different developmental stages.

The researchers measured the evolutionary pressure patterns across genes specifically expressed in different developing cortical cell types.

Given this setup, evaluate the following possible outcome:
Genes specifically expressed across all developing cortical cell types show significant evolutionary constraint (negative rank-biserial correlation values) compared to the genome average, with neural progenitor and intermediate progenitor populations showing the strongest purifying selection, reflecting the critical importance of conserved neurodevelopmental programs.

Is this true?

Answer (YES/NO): NO